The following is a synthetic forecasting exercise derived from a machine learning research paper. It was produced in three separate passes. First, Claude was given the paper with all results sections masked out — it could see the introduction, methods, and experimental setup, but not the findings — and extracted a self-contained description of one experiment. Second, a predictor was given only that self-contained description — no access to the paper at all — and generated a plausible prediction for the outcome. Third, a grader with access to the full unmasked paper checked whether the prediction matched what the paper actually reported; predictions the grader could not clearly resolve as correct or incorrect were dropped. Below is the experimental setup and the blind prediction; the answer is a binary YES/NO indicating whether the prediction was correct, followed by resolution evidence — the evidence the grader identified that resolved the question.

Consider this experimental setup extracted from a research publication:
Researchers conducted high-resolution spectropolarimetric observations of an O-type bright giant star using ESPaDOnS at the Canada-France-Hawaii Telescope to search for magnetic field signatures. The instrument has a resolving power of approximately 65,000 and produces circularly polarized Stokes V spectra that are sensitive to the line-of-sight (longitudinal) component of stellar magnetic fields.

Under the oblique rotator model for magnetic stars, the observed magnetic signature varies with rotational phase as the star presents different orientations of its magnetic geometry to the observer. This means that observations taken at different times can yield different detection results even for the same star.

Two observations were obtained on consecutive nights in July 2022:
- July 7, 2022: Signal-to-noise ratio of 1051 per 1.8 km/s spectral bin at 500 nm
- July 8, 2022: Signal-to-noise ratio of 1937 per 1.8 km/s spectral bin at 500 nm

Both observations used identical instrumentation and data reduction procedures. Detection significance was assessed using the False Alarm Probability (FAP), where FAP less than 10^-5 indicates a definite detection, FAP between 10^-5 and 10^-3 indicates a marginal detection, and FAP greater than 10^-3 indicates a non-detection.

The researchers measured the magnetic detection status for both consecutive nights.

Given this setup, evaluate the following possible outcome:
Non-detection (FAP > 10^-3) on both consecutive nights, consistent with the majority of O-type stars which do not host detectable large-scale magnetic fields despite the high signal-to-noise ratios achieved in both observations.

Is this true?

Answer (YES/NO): NO